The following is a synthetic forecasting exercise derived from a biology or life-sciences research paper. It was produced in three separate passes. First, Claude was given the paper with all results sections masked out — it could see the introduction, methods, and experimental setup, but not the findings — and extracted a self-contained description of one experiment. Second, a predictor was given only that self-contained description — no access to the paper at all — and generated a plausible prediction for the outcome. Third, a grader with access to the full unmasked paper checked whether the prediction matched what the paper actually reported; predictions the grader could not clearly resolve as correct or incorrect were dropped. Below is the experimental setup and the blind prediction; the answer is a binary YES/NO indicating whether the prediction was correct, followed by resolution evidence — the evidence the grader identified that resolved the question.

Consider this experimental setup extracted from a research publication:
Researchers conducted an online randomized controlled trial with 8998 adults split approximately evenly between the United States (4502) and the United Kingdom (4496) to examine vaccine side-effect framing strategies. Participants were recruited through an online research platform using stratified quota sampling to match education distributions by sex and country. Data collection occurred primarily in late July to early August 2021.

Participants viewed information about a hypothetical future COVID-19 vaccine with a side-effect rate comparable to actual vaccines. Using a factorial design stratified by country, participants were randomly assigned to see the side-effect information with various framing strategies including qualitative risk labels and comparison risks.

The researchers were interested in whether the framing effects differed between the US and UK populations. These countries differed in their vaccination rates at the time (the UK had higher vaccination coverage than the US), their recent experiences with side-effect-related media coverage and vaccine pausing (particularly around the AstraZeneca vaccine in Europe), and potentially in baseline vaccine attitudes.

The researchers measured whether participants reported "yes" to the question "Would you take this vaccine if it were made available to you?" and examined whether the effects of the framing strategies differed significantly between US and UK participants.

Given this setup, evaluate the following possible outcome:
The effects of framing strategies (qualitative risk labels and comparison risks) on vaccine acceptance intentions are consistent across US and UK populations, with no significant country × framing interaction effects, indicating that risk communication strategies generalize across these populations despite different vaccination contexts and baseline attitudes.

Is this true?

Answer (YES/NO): YES